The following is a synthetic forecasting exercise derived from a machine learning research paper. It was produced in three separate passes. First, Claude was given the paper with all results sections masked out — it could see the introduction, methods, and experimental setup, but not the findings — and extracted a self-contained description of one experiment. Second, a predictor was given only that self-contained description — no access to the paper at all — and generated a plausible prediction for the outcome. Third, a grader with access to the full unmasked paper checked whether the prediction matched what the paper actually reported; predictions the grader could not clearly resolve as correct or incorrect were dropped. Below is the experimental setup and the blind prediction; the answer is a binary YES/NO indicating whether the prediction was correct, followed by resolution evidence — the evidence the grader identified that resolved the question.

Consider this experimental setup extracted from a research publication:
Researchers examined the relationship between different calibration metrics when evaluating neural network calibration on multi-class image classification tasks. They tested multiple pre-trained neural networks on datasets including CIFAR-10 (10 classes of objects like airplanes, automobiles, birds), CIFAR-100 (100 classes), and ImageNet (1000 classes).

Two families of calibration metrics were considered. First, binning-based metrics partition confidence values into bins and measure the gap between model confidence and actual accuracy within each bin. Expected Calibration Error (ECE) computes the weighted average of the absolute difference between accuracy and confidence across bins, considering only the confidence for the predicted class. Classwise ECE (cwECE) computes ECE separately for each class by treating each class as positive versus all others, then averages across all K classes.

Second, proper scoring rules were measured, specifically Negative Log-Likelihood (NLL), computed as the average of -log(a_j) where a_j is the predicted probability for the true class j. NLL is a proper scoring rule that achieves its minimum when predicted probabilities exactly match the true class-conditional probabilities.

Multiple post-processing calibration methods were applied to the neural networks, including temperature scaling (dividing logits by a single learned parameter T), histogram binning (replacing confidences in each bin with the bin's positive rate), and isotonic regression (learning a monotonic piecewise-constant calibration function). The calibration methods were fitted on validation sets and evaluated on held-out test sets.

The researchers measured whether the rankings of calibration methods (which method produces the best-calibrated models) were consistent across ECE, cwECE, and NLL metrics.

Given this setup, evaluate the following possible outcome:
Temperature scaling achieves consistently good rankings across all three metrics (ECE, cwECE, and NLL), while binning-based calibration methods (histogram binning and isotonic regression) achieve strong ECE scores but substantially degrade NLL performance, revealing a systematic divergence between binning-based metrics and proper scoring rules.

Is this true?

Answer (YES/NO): NO